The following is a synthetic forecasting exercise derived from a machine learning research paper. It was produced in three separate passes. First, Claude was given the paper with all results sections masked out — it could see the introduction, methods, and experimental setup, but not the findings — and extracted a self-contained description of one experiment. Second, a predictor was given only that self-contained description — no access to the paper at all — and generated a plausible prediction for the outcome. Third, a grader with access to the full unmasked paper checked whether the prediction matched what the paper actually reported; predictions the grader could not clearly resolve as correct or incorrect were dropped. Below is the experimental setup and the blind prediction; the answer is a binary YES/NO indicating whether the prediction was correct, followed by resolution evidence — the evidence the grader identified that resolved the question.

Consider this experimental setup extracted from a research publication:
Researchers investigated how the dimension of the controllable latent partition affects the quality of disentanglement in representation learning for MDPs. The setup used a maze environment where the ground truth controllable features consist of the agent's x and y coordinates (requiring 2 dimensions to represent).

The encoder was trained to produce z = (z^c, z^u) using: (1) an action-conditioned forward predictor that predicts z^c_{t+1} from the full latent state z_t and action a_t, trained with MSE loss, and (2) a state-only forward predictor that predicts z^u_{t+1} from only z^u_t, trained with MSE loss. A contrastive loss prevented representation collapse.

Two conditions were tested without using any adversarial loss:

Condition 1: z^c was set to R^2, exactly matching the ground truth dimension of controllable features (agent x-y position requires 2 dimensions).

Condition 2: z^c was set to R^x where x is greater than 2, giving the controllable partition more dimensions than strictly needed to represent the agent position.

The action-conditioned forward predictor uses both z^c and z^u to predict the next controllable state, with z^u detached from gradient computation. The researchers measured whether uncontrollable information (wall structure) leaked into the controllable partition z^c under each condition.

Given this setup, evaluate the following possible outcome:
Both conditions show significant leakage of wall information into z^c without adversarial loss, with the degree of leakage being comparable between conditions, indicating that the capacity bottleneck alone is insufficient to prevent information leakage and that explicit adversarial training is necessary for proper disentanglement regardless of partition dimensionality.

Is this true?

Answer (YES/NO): NO